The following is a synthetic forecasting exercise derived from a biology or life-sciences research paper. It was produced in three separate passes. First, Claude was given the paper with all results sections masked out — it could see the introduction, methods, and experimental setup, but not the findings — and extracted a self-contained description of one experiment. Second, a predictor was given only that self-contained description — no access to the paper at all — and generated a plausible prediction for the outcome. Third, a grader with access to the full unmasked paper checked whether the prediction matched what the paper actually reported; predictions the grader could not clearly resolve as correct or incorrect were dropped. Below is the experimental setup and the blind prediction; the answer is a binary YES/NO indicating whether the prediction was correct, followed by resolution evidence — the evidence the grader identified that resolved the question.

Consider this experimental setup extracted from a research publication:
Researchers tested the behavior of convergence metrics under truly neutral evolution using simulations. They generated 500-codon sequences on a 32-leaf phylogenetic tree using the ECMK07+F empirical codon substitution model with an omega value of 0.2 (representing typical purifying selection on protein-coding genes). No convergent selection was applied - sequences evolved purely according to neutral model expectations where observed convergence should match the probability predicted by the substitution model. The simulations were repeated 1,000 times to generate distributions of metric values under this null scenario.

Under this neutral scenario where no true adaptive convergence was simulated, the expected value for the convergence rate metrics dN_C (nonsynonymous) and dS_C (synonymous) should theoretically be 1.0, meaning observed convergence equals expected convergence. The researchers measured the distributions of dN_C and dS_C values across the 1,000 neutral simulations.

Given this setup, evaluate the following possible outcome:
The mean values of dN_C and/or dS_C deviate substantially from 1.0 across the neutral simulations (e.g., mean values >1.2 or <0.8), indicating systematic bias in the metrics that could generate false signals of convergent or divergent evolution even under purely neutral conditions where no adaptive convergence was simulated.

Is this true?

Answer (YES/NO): NO